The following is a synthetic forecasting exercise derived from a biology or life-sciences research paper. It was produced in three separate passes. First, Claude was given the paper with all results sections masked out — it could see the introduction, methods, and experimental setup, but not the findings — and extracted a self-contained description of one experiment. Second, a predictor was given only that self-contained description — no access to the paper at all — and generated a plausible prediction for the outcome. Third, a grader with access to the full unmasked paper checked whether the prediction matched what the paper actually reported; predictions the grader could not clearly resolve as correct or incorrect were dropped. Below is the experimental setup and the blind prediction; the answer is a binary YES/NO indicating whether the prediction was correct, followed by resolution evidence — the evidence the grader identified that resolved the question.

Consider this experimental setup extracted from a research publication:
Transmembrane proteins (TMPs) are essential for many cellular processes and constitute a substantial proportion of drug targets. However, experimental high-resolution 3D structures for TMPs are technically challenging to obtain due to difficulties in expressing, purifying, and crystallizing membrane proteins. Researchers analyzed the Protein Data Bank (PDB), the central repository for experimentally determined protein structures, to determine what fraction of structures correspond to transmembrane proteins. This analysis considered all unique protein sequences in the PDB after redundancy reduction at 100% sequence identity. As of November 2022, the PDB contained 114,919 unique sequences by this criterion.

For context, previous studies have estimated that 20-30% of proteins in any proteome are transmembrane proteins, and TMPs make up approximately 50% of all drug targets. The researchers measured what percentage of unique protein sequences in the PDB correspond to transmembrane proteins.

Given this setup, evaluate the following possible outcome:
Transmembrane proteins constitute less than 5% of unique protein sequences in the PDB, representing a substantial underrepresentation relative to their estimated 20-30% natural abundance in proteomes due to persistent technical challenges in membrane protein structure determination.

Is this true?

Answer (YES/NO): YES